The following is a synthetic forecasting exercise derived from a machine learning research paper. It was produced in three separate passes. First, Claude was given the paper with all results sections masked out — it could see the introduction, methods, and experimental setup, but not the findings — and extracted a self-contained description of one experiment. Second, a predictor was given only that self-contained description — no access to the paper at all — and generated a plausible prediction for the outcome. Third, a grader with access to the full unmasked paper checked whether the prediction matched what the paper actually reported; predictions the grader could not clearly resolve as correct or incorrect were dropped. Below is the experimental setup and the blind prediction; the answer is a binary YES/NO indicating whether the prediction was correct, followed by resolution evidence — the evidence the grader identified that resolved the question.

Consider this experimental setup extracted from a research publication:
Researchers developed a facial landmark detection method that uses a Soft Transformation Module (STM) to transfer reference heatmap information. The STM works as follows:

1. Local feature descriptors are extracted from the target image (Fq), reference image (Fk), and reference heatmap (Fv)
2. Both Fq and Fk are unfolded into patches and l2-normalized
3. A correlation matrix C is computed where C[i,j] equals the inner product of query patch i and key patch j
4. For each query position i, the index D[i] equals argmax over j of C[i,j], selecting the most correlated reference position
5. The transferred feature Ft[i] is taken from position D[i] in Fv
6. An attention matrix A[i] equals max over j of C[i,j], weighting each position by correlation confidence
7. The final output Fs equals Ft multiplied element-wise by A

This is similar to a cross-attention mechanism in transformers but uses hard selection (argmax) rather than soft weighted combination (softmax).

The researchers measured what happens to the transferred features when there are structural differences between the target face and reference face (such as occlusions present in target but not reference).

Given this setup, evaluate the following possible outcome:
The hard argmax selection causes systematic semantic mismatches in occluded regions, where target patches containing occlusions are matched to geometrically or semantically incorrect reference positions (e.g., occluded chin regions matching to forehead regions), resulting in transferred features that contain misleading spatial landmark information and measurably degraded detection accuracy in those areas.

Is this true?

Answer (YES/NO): NO